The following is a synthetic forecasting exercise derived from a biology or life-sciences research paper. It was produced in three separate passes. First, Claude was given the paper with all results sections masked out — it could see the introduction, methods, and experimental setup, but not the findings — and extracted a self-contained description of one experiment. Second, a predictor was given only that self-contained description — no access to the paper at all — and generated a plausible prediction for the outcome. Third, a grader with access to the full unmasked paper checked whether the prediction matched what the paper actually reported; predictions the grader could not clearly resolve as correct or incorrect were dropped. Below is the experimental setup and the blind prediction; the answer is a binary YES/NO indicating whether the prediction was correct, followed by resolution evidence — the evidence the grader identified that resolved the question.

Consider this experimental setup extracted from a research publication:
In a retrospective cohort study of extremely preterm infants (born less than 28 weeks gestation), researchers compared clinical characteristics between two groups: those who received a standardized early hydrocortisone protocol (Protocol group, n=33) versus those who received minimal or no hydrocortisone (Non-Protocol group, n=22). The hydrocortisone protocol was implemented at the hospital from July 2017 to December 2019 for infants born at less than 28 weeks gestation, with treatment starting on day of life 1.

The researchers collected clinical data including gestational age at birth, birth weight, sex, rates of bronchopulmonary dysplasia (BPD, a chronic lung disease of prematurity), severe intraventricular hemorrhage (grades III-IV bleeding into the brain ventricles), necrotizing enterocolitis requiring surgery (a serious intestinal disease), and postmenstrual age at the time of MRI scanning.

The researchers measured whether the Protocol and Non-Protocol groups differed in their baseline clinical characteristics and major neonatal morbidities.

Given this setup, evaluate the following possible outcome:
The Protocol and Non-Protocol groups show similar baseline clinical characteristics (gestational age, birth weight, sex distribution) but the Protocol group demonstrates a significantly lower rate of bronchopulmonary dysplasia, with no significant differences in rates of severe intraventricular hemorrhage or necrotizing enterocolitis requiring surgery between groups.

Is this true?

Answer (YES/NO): NO